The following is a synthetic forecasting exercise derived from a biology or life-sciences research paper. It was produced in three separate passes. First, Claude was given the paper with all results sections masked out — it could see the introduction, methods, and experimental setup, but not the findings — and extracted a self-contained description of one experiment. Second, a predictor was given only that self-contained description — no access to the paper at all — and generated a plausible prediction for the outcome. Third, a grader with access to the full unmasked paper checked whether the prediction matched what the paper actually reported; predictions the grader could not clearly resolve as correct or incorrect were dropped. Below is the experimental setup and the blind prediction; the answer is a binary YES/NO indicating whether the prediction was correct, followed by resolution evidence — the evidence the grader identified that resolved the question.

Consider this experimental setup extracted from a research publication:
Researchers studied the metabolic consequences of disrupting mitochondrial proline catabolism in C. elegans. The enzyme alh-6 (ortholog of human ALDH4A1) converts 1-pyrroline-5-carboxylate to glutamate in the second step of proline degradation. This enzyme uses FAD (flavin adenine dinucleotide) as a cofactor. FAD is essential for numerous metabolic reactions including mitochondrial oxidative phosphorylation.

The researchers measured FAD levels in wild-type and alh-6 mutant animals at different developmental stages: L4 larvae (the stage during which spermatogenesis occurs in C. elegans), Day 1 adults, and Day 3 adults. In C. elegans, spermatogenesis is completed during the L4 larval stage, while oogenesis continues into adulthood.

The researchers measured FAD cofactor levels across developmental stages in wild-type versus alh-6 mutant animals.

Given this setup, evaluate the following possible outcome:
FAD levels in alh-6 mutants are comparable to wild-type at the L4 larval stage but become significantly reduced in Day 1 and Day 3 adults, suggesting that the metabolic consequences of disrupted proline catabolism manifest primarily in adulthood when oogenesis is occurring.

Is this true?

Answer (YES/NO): NO